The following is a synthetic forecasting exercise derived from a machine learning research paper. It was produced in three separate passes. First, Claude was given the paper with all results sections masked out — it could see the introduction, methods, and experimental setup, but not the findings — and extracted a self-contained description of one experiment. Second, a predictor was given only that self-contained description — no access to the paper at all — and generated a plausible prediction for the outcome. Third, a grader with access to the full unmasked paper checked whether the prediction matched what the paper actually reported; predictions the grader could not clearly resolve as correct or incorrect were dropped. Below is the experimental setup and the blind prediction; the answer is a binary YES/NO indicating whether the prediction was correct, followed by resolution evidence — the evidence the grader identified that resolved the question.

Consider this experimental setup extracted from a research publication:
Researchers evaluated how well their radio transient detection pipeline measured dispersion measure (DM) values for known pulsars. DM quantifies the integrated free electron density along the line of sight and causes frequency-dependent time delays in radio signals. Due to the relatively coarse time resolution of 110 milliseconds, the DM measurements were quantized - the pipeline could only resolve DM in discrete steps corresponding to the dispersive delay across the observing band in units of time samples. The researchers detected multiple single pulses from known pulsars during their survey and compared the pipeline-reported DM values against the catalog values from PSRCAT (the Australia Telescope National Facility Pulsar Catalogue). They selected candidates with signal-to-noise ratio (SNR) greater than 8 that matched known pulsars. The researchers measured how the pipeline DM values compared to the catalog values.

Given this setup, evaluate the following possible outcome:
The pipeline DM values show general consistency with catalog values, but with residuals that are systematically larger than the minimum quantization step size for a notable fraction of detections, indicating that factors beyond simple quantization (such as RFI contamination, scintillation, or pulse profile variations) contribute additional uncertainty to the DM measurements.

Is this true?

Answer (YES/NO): NO